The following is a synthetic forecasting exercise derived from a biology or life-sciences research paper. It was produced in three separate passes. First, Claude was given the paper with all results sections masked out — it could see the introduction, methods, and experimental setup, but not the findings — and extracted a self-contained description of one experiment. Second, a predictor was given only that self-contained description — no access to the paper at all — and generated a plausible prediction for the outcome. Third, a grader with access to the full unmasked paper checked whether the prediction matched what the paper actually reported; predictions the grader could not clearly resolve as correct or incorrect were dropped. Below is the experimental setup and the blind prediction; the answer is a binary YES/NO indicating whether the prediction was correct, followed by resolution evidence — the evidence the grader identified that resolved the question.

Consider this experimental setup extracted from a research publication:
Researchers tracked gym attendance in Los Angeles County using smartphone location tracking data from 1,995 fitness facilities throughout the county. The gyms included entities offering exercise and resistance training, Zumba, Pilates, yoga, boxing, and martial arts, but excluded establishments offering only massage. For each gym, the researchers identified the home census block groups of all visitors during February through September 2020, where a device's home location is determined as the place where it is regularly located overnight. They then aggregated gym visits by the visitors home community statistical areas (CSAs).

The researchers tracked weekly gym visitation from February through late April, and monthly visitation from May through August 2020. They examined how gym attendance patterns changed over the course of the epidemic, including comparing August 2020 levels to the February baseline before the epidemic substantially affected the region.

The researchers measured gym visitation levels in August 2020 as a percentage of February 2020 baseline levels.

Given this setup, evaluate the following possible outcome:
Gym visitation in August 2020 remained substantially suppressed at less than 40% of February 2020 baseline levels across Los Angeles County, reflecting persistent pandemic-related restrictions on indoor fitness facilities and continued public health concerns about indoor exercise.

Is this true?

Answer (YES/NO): YES